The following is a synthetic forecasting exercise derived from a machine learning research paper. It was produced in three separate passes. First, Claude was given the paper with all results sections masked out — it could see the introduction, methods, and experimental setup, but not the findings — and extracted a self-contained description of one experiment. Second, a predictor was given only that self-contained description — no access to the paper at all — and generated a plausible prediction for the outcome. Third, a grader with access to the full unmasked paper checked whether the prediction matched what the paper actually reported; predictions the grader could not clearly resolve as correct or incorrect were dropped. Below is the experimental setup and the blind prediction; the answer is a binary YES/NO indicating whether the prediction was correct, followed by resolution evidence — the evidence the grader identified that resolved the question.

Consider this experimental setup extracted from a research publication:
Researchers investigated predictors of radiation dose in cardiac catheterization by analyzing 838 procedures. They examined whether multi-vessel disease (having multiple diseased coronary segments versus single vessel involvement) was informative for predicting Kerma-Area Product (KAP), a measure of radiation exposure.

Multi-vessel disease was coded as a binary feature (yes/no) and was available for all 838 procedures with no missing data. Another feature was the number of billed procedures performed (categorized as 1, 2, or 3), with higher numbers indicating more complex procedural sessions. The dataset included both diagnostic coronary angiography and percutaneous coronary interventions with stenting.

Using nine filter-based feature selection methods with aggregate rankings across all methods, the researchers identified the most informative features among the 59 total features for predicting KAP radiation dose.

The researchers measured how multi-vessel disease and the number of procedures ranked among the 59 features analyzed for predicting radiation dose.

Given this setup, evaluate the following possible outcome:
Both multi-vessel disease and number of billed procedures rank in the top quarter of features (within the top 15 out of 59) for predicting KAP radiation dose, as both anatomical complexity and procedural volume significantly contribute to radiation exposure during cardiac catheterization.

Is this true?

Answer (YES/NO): YES